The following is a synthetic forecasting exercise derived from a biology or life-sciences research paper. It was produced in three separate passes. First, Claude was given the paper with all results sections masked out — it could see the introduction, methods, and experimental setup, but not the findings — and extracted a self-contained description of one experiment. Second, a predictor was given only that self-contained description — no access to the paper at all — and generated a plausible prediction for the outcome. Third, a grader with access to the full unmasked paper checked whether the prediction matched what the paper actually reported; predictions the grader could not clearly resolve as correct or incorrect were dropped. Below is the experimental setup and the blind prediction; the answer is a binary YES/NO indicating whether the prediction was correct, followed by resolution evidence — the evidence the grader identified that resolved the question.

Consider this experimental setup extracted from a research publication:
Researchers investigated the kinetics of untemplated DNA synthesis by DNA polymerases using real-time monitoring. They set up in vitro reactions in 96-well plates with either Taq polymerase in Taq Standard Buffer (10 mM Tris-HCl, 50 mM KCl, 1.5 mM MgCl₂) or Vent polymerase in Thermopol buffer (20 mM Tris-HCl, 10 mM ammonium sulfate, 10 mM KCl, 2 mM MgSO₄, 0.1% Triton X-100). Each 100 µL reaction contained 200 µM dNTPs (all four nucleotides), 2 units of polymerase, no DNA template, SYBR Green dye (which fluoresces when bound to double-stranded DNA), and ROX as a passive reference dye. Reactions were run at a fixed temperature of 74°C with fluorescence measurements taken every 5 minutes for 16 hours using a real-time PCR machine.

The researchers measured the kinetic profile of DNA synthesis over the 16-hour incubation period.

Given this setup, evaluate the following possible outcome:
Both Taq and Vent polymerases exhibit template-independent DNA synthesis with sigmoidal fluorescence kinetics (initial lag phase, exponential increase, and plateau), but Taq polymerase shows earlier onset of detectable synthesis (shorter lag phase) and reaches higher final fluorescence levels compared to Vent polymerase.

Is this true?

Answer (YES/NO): NO